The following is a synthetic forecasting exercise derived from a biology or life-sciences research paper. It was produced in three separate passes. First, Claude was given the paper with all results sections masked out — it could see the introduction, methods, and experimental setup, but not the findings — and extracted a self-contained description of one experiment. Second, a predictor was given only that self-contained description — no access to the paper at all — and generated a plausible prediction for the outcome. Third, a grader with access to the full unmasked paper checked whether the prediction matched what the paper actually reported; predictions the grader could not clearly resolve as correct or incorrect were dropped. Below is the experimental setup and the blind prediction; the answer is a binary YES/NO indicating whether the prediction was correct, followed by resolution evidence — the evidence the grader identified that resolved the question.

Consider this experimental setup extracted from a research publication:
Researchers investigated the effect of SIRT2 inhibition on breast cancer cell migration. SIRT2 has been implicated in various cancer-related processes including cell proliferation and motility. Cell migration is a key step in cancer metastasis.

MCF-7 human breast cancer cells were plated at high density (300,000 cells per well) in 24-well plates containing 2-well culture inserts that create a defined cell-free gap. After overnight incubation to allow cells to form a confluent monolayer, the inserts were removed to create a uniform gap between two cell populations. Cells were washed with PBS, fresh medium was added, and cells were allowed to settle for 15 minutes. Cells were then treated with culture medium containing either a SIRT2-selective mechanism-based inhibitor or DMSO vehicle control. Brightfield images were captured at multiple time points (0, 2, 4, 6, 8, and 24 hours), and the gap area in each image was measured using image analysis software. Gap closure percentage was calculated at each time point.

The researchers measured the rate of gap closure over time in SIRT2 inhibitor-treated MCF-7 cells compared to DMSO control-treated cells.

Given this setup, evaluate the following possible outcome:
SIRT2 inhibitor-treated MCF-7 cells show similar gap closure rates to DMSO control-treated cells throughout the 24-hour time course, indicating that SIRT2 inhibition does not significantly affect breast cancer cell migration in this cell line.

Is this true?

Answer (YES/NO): NO